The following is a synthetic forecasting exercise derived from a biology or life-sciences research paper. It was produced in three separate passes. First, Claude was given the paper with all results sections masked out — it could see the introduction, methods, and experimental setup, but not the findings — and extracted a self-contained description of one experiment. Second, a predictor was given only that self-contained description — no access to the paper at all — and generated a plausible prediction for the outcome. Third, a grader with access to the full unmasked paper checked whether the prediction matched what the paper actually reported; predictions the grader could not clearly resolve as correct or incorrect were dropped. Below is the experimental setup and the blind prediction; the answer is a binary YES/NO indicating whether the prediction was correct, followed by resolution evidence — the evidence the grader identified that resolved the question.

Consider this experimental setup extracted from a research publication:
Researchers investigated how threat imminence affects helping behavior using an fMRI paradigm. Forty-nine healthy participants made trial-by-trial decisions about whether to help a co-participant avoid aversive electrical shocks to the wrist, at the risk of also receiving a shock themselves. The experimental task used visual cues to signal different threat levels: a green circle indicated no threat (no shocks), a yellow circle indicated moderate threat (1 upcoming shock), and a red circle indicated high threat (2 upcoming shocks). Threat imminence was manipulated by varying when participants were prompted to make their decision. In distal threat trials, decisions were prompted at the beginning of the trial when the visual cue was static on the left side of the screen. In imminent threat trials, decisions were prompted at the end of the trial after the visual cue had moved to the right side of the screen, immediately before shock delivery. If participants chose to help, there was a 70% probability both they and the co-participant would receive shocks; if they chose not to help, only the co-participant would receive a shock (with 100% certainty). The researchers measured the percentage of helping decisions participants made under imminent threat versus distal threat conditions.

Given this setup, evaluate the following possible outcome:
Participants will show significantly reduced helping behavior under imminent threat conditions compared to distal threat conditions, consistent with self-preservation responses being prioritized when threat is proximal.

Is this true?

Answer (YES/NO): NO